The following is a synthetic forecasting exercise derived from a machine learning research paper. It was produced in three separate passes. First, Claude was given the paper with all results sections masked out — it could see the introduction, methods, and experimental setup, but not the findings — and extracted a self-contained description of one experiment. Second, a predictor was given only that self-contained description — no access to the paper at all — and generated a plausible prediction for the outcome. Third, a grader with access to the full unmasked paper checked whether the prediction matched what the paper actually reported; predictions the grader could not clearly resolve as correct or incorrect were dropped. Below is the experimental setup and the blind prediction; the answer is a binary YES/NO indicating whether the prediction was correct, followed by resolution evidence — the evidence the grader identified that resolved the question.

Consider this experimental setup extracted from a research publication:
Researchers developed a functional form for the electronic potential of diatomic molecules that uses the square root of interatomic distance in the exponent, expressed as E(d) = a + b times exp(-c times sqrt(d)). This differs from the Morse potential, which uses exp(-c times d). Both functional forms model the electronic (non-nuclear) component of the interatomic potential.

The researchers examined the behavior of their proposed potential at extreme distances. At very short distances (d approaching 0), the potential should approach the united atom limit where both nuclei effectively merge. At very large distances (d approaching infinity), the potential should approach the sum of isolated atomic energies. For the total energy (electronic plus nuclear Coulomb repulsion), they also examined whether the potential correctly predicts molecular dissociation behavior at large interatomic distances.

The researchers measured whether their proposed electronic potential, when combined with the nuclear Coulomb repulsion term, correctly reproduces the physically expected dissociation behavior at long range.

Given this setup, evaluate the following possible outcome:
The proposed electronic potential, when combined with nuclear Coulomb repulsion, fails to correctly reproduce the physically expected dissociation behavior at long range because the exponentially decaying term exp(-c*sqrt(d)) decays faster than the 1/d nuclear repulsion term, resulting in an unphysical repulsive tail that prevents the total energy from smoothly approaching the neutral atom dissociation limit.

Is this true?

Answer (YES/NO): NO